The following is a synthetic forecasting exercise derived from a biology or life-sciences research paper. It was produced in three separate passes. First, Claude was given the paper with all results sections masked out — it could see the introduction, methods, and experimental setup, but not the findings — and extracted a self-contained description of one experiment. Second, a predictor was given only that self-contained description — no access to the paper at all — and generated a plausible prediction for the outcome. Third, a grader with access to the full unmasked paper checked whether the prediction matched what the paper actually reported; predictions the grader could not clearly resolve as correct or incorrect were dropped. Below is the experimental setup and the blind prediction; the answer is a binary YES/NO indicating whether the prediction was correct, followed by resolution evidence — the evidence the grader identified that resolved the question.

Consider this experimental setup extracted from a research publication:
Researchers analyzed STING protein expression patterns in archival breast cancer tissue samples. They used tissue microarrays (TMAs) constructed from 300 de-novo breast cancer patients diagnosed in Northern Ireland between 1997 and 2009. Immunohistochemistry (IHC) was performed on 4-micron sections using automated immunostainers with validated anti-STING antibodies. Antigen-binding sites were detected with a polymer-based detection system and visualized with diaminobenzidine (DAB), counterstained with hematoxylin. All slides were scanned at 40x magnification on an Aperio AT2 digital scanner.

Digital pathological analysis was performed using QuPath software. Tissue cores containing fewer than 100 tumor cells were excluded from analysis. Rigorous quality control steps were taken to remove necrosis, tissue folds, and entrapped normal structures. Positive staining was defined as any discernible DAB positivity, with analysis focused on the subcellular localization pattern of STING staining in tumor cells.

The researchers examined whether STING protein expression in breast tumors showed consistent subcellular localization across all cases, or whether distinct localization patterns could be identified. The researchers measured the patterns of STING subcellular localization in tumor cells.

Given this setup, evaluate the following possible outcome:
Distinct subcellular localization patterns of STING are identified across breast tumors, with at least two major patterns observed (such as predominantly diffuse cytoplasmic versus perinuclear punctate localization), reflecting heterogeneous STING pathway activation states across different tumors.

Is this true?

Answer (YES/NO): YES